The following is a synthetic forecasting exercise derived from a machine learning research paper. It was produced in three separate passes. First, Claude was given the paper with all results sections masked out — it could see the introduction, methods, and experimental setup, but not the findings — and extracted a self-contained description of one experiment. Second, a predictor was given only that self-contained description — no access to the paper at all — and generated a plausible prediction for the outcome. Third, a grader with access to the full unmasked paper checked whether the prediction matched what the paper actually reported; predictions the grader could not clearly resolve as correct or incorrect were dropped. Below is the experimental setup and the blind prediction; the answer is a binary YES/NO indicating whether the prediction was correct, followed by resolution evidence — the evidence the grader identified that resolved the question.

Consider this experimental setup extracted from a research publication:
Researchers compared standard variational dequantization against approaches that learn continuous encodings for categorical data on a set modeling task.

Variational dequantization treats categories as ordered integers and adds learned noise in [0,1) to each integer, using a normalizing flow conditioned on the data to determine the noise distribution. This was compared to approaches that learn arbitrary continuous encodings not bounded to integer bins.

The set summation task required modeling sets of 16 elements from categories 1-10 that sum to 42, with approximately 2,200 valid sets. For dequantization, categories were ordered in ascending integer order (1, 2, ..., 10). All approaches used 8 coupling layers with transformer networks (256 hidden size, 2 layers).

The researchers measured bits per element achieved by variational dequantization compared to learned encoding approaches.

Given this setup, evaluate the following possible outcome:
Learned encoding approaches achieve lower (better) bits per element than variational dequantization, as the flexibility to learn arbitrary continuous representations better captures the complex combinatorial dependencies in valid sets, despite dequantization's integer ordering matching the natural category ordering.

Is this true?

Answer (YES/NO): YES